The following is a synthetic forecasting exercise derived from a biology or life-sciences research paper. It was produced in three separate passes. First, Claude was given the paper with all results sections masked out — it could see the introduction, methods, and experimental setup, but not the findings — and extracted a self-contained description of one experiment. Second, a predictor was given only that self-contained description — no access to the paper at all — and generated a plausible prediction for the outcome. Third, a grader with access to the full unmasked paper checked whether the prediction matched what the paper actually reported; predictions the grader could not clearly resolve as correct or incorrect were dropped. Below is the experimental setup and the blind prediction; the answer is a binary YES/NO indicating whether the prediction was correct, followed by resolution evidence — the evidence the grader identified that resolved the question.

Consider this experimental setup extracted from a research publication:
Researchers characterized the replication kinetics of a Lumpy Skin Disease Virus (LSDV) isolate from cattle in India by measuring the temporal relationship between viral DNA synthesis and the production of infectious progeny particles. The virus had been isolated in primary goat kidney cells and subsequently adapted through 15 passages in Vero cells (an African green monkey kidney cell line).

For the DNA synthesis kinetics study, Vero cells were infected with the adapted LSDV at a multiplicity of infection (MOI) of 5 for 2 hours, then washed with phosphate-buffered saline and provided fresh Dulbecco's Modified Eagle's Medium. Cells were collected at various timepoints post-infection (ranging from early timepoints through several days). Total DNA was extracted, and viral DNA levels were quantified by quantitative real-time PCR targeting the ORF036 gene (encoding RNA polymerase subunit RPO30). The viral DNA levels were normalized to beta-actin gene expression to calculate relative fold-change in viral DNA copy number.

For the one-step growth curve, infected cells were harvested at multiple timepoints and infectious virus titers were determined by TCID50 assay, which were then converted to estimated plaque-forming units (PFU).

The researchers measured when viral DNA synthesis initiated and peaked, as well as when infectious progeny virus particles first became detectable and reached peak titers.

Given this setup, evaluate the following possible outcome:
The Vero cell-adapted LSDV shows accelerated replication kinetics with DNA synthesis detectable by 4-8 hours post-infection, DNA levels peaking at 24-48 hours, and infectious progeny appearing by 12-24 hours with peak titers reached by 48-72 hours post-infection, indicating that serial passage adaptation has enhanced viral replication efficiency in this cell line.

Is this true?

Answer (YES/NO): NO